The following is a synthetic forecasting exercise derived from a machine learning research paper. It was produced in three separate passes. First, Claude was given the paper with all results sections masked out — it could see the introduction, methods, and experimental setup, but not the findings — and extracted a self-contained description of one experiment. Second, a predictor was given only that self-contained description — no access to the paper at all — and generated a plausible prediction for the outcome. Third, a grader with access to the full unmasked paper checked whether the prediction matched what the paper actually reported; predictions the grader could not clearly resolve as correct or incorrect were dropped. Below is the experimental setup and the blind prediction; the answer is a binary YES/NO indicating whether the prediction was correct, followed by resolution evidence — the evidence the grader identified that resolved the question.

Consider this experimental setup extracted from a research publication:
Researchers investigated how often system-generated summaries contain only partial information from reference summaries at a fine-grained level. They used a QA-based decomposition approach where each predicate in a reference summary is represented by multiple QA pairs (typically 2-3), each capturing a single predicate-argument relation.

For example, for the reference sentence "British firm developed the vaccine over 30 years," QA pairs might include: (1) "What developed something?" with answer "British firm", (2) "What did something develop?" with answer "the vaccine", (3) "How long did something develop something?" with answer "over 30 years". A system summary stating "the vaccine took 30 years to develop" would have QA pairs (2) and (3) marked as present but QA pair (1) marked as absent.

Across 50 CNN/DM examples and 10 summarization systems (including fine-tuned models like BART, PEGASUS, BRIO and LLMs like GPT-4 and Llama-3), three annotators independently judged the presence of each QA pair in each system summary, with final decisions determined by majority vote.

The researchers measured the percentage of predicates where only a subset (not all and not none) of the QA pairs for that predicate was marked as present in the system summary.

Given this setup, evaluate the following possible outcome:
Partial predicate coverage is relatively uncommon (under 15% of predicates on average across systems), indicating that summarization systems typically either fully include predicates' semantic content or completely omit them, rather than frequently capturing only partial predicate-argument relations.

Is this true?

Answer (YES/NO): NO